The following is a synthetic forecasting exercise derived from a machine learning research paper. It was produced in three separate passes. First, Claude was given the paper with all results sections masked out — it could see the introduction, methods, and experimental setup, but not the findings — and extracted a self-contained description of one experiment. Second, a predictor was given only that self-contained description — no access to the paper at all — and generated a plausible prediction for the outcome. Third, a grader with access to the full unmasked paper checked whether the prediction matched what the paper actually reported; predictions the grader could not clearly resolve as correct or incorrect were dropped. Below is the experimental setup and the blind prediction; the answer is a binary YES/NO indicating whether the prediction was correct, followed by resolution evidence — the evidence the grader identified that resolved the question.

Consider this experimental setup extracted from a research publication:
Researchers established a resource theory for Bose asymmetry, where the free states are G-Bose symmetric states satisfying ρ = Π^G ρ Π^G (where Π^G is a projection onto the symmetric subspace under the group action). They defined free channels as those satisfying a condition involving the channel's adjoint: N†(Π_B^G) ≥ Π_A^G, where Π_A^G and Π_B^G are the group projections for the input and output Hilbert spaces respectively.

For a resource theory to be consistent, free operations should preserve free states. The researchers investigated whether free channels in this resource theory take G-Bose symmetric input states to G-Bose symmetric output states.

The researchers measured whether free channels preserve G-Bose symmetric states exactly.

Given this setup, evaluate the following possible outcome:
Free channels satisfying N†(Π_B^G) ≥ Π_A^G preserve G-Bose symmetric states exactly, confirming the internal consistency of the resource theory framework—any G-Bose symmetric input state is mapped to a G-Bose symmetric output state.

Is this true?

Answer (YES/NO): YES